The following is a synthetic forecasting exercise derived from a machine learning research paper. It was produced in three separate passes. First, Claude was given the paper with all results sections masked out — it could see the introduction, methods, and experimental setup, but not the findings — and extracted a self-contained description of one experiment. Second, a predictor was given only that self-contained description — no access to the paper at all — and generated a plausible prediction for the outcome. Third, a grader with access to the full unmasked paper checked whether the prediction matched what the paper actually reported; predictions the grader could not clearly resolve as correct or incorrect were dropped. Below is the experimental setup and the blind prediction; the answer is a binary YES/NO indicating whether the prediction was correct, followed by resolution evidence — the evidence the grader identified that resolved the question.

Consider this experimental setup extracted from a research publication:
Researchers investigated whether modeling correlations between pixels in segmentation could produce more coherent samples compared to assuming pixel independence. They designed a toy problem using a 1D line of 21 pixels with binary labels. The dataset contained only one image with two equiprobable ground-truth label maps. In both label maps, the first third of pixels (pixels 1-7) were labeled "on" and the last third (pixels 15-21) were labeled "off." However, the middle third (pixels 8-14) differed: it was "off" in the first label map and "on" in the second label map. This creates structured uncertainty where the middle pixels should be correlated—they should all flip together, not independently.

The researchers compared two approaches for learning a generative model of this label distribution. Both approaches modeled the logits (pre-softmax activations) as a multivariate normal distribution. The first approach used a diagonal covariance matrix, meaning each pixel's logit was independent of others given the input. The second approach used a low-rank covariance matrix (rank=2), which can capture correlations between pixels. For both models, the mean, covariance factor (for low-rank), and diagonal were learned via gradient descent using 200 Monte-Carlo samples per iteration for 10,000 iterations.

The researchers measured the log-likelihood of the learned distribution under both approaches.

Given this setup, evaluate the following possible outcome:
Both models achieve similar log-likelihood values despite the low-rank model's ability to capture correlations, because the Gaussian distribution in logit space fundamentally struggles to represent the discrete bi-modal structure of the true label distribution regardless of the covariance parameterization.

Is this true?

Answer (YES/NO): NO